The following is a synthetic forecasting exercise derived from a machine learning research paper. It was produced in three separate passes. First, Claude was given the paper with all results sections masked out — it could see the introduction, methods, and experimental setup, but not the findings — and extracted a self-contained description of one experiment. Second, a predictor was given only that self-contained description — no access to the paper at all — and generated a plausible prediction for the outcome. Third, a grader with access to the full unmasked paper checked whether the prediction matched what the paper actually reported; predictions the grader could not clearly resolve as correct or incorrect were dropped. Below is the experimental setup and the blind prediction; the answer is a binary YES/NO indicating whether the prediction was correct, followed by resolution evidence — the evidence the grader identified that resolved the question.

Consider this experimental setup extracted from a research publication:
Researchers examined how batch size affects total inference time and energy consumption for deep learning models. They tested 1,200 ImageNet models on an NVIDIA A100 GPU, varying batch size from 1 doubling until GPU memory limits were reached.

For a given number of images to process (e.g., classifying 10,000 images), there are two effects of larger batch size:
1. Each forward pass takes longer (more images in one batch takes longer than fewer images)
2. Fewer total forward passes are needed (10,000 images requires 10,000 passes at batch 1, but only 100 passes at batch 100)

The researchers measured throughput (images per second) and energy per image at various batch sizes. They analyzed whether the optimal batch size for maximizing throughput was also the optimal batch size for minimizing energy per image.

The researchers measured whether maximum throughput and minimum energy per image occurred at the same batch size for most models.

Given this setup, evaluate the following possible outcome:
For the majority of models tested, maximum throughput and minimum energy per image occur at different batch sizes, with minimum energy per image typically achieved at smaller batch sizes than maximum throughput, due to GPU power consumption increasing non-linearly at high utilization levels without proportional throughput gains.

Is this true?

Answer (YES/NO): NO